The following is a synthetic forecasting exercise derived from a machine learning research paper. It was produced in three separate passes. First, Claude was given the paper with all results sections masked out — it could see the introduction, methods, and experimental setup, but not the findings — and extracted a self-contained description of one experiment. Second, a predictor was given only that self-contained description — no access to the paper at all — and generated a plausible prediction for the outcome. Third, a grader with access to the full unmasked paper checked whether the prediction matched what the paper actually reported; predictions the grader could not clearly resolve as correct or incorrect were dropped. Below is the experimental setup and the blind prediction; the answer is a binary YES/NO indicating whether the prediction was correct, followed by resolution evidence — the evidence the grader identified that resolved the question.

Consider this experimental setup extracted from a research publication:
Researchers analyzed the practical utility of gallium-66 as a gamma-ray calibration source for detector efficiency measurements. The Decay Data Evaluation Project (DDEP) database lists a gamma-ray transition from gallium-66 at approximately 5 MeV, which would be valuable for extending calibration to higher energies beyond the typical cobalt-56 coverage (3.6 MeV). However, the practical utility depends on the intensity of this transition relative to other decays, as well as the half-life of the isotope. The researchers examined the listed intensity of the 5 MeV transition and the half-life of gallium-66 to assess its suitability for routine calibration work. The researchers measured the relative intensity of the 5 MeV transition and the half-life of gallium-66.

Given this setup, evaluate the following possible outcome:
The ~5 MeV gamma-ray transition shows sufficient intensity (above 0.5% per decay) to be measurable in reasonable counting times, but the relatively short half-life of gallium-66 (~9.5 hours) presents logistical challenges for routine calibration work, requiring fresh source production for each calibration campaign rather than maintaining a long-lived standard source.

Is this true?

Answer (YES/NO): NO